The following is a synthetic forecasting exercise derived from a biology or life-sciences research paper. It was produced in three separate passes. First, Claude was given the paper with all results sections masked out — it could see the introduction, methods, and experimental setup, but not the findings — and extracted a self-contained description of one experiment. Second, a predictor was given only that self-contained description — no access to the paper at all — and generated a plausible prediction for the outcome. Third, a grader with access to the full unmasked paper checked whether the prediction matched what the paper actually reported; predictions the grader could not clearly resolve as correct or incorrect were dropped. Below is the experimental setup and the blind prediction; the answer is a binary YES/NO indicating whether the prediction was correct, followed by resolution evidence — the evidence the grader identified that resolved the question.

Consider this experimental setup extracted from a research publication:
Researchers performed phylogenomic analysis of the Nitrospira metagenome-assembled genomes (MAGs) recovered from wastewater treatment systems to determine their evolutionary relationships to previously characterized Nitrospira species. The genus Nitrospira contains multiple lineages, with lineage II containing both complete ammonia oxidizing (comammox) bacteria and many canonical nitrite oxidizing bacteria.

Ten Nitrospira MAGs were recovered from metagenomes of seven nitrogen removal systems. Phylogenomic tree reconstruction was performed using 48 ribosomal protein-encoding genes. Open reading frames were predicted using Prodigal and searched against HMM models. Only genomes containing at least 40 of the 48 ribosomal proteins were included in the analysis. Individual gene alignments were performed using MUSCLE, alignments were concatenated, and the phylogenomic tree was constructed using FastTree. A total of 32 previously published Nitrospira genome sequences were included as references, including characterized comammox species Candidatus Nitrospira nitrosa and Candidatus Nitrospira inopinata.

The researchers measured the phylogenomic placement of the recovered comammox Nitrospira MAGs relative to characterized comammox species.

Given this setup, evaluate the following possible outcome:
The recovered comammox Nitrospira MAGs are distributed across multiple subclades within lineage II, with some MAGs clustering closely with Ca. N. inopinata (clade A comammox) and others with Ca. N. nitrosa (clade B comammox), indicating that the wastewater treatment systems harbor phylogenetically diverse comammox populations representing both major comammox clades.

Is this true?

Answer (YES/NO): NO